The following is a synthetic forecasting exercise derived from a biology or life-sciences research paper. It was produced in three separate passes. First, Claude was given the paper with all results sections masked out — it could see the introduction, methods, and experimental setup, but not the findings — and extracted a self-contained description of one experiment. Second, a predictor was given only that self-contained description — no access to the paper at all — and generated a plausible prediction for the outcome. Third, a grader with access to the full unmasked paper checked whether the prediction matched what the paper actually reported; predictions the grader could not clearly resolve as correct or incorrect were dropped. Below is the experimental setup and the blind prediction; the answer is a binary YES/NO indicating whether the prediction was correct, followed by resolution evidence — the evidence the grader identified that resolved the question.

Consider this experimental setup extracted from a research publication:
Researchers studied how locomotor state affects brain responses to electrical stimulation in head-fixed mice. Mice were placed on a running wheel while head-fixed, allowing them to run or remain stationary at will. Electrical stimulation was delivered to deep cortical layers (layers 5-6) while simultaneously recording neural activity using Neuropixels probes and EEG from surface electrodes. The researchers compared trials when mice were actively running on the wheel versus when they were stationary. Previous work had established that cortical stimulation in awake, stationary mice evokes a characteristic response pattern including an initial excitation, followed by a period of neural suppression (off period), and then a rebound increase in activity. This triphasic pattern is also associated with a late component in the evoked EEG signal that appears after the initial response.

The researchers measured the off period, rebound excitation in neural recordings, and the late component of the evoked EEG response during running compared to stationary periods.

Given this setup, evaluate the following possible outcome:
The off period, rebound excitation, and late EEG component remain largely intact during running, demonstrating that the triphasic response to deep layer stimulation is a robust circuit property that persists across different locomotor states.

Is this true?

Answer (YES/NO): NO